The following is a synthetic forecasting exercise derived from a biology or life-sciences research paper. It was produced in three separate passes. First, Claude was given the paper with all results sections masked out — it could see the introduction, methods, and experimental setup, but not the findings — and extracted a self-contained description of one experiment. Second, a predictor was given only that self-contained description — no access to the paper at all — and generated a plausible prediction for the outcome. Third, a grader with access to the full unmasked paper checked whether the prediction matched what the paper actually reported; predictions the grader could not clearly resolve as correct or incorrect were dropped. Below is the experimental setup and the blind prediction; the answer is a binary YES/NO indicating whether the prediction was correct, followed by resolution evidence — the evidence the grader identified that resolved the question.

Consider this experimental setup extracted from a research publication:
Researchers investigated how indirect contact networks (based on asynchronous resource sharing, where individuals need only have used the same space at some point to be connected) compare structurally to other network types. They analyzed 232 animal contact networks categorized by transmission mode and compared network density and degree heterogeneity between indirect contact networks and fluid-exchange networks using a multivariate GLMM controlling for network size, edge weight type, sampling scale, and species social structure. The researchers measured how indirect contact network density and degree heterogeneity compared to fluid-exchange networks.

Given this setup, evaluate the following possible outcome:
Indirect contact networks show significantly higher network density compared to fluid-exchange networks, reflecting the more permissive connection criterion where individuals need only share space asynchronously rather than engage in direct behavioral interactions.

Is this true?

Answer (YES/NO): NO